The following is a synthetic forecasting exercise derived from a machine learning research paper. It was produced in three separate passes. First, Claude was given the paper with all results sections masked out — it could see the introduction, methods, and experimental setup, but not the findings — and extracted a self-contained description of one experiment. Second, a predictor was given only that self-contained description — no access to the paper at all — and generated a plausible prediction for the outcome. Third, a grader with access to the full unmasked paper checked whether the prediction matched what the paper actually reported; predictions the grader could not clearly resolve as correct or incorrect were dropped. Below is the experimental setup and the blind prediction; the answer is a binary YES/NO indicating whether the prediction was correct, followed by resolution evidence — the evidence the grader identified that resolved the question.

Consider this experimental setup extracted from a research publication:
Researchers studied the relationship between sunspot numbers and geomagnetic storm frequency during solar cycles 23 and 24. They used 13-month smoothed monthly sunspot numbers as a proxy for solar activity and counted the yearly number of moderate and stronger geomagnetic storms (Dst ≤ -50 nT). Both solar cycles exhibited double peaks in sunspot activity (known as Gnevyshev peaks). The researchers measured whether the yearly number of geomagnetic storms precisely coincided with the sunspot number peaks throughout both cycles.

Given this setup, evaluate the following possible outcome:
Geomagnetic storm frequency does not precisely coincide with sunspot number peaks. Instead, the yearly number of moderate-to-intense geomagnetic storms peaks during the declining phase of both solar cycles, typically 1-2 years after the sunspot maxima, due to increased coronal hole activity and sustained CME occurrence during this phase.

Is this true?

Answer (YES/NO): NO